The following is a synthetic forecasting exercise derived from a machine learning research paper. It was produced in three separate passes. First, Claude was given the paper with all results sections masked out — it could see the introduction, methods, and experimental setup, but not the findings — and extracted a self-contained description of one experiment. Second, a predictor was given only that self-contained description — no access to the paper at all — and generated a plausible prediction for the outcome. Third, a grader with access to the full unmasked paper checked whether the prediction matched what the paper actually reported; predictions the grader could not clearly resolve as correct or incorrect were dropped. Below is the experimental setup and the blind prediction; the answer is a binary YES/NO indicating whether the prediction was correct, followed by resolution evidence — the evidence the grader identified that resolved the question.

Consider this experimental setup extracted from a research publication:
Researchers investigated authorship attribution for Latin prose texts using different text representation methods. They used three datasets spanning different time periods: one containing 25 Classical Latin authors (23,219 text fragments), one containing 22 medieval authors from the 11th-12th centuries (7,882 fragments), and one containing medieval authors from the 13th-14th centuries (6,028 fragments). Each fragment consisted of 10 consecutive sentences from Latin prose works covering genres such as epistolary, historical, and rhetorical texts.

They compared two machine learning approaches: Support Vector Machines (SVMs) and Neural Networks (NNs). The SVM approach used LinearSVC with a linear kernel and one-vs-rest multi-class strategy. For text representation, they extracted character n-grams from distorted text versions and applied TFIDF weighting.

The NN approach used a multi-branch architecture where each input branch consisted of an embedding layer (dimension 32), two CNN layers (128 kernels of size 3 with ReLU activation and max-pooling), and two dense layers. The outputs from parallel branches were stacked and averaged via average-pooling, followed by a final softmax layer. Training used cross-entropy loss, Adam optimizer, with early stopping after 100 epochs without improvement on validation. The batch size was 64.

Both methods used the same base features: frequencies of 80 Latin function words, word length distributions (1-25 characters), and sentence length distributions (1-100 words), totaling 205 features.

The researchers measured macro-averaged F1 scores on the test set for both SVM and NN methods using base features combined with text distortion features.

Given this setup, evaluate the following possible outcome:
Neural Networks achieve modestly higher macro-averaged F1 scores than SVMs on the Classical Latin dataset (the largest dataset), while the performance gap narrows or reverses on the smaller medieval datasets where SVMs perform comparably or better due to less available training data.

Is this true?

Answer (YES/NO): NO